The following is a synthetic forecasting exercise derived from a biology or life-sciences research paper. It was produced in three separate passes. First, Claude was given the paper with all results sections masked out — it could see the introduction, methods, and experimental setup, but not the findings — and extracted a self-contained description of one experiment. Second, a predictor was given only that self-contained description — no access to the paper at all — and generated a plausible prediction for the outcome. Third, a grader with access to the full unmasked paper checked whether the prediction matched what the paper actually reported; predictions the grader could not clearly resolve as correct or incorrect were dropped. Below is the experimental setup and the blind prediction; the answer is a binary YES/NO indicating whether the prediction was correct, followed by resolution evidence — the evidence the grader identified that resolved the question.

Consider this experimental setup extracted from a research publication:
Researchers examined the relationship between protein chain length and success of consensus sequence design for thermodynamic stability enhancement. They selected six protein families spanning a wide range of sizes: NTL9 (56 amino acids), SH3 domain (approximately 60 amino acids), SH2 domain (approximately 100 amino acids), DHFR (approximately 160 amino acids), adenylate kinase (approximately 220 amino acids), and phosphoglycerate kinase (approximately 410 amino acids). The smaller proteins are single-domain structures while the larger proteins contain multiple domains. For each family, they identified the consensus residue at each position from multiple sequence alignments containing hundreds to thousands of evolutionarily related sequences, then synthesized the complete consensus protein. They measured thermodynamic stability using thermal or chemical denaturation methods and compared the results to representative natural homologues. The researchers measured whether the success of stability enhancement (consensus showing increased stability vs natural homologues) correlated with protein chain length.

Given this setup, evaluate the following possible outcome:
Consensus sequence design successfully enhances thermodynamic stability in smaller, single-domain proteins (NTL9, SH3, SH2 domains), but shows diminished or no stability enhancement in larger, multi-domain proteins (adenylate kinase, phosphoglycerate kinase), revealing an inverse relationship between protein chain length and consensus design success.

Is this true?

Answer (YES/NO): NO